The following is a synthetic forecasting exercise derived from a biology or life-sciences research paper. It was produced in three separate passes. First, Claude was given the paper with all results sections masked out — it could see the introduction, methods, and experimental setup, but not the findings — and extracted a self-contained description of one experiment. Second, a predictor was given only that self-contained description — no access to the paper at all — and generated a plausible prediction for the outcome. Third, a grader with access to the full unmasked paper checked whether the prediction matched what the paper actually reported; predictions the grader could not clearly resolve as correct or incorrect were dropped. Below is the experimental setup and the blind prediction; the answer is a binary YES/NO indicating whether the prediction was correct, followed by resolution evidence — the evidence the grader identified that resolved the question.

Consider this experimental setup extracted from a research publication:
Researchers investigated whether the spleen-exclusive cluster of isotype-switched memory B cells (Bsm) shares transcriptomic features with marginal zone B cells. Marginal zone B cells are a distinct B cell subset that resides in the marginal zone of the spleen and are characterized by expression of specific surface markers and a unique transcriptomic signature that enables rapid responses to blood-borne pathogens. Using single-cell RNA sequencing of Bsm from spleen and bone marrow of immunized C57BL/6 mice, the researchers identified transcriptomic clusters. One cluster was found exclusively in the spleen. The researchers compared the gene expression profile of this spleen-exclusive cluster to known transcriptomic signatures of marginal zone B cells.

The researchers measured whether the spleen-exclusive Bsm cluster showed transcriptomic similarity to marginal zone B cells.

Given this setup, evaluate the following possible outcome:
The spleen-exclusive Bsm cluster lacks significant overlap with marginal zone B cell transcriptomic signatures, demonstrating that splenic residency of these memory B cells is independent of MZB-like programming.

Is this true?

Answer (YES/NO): NO